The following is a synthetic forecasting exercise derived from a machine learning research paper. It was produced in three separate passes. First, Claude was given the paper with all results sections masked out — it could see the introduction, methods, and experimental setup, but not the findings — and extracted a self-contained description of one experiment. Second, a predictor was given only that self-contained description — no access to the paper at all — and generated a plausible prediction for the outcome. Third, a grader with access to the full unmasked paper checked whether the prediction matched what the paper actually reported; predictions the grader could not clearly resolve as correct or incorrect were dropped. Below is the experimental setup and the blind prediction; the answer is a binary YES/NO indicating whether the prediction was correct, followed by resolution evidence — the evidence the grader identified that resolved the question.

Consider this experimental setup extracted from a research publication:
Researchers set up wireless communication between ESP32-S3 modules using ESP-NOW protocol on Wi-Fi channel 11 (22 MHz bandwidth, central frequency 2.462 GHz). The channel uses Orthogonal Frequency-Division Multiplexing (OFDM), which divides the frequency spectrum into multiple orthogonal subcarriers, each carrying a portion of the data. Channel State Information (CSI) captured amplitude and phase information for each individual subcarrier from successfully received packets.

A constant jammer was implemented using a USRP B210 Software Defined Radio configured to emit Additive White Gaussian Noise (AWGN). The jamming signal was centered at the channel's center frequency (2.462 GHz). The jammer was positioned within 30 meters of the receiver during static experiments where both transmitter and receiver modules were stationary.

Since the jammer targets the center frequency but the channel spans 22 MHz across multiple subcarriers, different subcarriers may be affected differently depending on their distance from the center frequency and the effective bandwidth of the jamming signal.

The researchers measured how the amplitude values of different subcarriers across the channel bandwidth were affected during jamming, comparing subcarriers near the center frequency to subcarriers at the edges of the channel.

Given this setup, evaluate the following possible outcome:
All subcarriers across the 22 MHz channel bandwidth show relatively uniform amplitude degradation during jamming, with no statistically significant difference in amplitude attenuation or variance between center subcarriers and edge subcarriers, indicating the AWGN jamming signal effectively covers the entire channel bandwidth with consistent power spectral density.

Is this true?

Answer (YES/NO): NO